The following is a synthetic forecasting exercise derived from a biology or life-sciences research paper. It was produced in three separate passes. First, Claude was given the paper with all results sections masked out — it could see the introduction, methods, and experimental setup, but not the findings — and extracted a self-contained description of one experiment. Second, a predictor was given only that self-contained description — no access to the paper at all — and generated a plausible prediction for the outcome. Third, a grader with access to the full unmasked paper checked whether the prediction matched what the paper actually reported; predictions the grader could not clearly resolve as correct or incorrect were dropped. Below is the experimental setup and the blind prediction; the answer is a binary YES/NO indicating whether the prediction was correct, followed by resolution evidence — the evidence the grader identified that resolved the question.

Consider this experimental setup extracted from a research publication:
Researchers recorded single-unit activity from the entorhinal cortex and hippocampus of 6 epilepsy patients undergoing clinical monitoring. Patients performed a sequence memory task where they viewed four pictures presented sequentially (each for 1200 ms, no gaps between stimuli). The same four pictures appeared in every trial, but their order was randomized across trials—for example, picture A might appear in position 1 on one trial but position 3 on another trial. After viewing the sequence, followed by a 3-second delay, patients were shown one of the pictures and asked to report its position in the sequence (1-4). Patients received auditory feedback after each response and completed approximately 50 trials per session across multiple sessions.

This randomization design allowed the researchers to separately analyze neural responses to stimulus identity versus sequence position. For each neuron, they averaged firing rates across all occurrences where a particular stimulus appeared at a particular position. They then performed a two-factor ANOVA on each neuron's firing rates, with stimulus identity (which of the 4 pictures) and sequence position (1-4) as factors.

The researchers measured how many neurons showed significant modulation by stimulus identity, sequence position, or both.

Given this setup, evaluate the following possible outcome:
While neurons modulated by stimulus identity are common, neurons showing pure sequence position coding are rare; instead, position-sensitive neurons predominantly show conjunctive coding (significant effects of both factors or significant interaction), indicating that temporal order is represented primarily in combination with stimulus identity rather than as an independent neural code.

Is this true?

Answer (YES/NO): NO